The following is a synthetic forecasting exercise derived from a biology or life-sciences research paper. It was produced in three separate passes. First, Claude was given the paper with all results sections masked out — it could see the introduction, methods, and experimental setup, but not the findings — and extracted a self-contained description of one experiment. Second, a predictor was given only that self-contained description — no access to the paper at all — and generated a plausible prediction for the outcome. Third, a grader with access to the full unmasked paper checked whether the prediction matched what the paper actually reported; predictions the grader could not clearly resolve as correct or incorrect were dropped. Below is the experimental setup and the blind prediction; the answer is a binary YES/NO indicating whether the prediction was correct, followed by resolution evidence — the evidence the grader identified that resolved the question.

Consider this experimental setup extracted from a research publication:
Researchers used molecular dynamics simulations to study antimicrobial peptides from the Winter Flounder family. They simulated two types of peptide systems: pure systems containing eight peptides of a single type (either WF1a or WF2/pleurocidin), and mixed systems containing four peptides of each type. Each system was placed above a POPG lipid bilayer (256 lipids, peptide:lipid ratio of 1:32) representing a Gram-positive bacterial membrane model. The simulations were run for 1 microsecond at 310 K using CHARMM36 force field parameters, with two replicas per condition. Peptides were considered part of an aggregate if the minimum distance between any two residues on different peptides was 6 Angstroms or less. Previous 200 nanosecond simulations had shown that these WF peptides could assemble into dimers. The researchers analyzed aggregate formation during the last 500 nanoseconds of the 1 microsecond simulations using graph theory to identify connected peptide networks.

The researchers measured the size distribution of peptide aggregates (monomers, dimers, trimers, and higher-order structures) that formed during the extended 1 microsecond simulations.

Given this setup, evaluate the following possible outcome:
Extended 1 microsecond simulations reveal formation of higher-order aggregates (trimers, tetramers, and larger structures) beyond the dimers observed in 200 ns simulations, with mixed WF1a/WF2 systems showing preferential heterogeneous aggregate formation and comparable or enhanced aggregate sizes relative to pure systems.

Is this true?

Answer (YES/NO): YES